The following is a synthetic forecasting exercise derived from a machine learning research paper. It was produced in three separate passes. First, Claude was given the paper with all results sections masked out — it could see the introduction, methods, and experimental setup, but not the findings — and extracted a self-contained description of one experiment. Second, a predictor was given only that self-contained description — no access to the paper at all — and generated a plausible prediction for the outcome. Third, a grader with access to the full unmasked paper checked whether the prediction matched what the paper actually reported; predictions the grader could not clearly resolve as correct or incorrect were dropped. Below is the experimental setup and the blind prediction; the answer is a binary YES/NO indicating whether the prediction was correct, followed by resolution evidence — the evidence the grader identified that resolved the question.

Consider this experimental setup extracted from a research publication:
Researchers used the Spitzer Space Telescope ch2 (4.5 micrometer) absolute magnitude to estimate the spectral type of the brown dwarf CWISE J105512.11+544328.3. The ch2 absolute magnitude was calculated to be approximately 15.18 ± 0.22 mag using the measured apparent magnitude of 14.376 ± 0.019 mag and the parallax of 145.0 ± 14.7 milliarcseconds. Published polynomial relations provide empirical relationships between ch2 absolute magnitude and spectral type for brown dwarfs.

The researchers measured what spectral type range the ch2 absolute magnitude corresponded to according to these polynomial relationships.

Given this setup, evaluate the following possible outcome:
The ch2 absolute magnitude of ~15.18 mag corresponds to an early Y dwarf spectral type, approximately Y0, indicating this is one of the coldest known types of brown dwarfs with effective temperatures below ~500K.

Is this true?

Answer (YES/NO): YES